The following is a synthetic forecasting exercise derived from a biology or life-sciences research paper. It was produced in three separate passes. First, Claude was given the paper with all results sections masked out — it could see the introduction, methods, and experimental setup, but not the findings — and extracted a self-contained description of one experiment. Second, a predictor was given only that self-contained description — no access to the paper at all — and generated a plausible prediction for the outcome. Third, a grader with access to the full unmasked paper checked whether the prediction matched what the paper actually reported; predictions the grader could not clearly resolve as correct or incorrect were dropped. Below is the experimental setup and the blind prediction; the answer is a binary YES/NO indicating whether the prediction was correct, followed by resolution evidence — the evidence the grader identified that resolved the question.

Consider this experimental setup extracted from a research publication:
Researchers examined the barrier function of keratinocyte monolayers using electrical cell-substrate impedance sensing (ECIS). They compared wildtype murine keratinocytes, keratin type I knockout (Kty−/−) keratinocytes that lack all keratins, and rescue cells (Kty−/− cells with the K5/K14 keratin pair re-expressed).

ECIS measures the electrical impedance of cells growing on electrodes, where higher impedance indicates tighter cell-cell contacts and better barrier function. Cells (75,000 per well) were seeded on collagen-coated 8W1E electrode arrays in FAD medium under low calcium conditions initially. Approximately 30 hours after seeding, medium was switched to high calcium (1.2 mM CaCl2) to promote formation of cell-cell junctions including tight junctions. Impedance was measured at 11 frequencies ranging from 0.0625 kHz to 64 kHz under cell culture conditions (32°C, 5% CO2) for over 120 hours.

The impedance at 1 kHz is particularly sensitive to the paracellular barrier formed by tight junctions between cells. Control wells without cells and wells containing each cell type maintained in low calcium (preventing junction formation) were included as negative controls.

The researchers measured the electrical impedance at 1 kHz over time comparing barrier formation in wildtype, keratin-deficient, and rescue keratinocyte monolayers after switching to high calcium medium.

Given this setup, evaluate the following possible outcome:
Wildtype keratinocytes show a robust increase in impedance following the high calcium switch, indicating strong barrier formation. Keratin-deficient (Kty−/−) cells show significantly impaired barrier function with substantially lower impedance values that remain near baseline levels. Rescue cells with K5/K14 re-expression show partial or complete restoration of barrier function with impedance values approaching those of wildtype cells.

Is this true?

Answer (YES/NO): NO